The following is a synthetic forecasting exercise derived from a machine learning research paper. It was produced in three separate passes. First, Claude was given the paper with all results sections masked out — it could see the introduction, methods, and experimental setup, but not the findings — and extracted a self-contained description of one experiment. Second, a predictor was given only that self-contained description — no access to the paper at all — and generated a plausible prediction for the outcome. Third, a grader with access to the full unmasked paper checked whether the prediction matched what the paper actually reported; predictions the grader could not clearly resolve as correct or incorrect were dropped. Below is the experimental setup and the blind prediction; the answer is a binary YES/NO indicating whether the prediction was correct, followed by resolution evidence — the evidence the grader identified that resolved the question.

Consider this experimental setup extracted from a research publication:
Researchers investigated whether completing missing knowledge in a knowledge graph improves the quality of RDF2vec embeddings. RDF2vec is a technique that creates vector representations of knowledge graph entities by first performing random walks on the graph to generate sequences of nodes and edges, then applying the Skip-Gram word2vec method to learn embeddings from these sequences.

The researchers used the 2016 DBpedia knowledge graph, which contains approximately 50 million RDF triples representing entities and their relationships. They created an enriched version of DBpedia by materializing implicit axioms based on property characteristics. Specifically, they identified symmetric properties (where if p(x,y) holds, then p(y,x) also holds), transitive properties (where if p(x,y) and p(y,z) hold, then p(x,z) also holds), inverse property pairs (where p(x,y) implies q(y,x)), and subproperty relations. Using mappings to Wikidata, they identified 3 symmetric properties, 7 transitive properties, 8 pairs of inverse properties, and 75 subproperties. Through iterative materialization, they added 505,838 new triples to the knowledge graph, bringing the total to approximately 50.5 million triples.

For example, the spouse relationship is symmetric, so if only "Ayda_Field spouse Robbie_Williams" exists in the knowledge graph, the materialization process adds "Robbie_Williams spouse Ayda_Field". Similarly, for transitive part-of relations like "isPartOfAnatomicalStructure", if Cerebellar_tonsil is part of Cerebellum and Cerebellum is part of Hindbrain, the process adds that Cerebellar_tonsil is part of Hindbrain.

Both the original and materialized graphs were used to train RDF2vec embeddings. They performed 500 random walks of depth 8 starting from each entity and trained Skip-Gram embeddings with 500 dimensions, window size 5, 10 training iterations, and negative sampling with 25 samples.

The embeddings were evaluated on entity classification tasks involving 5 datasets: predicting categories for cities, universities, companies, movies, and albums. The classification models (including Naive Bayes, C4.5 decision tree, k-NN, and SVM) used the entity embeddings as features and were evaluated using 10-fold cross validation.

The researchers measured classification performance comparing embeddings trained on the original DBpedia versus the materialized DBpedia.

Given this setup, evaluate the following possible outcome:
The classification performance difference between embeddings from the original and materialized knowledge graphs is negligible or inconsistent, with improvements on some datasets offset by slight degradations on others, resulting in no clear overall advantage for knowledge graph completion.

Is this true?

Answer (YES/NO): NO